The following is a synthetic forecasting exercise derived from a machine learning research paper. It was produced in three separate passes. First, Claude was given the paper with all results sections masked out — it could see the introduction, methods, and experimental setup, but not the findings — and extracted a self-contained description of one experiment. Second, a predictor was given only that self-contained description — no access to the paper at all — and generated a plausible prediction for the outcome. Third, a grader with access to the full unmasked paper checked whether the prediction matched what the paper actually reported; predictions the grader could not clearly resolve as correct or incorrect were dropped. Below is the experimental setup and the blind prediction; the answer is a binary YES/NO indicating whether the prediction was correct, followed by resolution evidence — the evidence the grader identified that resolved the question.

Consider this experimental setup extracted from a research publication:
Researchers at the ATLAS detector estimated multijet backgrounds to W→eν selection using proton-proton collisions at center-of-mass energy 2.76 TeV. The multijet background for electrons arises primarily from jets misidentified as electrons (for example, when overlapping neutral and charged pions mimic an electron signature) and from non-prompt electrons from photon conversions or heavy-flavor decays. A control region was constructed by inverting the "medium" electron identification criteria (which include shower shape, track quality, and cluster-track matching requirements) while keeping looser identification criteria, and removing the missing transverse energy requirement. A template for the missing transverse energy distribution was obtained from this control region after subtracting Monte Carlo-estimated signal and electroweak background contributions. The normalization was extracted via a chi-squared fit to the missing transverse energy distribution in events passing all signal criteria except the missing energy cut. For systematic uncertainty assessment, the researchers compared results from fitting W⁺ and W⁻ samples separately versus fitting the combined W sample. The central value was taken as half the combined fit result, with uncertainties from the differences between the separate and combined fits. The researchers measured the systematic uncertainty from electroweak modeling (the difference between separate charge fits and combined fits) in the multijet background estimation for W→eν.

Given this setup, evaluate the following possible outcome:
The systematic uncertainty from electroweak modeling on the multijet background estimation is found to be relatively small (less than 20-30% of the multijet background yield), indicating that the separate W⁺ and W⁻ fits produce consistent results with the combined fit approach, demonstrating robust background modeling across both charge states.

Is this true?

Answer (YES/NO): NO